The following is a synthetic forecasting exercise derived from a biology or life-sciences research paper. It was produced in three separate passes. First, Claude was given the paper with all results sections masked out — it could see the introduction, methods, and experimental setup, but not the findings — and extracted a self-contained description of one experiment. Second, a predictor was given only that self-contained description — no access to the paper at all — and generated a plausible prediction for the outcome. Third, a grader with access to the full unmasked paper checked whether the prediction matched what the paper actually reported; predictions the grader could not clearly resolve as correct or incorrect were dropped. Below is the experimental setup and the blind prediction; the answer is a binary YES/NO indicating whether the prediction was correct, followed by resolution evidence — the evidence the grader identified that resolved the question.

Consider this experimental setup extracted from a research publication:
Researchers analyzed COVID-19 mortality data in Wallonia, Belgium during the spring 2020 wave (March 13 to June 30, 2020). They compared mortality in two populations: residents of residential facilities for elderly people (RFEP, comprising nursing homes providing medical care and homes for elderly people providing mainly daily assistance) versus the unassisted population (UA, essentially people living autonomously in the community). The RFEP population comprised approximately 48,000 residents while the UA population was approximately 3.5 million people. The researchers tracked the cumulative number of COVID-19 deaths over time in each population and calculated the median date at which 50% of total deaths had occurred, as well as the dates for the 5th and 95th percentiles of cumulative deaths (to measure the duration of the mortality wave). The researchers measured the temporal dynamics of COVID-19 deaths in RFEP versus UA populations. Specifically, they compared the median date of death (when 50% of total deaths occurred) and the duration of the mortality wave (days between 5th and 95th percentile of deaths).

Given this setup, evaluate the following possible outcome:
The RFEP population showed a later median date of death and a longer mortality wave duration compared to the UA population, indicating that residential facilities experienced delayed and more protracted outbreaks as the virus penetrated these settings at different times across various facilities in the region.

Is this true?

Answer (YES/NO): NO